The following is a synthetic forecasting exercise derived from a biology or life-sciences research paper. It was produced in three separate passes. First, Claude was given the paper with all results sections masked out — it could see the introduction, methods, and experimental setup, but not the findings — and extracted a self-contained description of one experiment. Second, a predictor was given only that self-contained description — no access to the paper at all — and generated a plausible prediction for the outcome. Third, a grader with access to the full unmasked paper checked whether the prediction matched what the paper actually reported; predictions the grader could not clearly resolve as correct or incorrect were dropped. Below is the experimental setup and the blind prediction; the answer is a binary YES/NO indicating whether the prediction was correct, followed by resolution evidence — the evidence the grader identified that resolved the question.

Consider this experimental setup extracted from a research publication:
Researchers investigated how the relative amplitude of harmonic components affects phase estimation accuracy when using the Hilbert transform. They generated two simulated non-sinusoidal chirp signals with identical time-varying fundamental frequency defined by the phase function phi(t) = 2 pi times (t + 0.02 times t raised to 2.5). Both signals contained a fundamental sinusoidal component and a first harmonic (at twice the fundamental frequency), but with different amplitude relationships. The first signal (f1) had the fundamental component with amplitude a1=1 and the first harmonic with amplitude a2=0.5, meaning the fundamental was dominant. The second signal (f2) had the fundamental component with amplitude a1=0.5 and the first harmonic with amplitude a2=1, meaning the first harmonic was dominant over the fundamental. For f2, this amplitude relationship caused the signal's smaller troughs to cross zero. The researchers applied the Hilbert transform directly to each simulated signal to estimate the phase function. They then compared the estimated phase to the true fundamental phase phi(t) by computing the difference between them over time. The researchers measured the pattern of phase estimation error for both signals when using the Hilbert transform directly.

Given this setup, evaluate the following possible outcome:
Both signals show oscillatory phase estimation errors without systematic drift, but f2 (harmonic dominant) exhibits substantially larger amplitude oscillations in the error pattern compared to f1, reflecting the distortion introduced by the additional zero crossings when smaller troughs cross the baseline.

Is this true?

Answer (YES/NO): NO